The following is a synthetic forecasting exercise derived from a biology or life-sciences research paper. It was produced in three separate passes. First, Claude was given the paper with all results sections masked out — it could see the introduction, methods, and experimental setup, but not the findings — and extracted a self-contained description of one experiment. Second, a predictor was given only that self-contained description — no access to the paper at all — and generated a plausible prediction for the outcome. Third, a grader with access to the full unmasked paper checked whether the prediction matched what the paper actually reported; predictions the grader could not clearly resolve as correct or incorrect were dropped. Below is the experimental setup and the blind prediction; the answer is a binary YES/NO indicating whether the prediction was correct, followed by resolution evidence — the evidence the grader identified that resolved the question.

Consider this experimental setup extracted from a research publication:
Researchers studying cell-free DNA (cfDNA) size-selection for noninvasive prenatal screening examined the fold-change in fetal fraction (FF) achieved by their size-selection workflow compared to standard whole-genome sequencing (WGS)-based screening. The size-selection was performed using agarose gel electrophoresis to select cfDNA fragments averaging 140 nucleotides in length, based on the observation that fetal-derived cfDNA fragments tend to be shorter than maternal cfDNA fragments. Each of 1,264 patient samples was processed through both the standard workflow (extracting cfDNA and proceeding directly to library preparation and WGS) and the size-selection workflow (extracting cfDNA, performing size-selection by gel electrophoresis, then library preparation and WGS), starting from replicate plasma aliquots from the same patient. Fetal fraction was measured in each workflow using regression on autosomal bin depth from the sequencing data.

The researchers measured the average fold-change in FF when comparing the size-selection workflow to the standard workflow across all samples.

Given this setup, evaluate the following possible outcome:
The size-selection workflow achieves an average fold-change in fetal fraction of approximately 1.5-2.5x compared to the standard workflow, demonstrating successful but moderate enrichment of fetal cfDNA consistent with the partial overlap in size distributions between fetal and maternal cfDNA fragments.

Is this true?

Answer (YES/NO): YES